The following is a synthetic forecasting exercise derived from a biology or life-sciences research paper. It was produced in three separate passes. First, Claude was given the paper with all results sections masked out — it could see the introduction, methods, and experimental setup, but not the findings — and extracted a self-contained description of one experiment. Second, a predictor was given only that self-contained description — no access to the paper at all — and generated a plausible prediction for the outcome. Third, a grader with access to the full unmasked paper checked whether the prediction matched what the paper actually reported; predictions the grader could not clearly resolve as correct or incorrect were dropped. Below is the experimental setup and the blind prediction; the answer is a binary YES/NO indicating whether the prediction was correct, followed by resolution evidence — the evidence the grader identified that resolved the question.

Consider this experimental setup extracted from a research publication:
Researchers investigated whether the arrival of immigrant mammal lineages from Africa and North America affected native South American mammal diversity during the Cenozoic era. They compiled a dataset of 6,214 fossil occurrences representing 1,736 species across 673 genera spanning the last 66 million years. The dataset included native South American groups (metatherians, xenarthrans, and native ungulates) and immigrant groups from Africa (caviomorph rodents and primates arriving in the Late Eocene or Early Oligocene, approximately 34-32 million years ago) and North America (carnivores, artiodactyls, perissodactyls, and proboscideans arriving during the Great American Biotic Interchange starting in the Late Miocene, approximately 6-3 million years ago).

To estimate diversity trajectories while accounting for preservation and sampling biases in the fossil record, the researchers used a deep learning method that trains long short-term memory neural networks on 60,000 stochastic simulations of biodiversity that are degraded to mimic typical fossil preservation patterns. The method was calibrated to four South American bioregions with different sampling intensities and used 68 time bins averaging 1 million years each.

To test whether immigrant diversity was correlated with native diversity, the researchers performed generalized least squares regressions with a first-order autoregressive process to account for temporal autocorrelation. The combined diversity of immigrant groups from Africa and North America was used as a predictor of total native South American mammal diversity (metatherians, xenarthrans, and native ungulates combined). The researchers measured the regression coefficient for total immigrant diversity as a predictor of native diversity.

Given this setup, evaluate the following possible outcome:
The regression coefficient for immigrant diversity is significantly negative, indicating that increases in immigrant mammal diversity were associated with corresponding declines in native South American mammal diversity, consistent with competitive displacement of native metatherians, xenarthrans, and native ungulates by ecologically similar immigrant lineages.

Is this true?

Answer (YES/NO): YES